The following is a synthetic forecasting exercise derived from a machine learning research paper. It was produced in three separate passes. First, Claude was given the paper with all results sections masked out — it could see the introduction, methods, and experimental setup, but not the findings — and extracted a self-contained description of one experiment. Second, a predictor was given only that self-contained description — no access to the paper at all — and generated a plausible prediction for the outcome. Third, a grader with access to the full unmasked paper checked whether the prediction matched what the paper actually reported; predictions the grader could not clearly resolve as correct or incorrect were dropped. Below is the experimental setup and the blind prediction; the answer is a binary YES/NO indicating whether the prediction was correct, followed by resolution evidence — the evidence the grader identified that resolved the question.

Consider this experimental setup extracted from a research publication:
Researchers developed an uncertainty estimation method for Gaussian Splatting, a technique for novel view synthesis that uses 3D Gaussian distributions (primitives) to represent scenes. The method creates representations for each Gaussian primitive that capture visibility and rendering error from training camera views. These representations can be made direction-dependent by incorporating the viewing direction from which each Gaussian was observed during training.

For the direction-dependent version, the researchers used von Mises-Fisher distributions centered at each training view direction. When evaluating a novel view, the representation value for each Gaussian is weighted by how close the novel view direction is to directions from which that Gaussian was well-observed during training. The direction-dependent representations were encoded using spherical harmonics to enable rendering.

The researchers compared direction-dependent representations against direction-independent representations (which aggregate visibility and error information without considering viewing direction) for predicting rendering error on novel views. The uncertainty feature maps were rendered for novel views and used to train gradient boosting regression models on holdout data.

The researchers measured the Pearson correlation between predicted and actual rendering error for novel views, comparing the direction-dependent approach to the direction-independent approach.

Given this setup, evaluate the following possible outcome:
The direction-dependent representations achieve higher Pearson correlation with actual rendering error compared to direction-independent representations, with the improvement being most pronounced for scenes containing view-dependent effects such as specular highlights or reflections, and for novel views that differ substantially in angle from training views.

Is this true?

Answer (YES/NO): NO